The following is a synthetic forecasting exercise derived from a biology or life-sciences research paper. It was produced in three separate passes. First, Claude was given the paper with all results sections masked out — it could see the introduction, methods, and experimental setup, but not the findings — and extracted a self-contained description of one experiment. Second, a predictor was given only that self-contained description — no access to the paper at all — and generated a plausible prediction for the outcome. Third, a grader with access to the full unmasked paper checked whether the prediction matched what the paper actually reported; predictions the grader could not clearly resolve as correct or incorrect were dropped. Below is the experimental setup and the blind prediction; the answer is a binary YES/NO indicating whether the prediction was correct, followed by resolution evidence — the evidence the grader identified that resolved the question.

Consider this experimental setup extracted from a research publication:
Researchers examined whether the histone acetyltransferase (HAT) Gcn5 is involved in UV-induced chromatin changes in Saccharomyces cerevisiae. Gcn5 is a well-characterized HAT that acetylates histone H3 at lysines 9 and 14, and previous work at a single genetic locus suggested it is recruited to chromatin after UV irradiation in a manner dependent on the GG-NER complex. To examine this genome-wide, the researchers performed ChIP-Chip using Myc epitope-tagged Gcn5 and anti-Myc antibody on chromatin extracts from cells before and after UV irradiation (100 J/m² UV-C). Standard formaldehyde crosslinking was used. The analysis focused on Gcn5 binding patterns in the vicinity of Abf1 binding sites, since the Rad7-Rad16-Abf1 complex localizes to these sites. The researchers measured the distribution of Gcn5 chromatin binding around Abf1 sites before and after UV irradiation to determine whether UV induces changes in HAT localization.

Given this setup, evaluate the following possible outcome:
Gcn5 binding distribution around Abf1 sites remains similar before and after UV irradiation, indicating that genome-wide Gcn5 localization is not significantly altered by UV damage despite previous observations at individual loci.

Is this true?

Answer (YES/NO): NO